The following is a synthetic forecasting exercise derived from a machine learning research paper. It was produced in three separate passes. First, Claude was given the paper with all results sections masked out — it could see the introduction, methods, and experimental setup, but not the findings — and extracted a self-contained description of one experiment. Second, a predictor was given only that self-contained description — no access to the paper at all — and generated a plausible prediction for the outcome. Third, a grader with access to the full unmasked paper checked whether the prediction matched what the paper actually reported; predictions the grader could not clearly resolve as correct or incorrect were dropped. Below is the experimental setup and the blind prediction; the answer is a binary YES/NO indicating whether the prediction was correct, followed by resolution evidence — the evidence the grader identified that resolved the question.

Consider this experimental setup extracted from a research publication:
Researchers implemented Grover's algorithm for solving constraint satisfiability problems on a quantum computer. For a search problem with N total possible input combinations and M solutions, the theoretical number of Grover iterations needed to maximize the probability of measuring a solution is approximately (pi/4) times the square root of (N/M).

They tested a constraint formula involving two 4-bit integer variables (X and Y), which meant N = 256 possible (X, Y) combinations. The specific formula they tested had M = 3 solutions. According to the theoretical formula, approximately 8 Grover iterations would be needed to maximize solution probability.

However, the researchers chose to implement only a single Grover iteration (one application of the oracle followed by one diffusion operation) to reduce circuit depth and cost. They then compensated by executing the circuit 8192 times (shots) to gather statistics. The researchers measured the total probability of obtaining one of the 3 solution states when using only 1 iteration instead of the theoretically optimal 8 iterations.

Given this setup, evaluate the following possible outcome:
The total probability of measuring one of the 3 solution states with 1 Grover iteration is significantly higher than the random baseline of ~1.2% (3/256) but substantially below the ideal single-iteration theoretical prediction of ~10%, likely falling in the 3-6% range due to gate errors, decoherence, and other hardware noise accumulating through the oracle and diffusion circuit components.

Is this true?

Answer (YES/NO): NO